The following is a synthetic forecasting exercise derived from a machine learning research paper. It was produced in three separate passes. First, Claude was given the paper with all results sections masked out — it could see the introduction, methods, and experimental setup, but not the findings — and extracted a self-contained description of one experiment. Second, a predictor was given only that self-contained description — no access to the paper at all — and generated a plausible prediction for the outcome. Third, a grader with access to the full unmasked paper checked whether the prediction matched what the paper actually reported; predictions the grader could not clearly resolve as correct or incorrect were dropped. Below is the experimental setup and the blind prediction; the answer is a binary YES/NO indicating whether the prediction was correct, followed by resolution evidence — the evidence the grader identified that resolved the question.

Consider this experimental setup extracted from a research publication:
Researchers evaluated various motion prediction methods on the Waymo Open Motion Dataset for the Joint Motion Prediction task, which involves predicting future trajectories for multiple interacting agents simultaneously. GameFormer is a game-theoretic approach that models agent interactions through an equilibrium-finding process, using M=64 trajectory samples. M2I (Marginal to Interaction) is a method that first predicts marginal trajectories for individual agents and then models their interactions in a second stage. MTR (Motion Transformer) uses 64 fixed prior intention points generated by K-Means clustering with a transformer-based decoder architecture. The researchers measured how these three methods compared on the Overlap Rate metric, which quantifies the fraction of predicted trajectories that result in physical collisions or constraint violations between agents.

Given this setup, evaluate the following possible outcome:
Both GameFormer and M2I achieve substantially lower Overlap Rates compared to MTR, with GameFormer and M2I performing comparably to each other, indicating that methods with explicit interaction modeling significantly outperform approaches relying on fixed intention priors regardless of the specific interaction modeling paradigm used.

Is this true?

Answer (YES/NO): NO